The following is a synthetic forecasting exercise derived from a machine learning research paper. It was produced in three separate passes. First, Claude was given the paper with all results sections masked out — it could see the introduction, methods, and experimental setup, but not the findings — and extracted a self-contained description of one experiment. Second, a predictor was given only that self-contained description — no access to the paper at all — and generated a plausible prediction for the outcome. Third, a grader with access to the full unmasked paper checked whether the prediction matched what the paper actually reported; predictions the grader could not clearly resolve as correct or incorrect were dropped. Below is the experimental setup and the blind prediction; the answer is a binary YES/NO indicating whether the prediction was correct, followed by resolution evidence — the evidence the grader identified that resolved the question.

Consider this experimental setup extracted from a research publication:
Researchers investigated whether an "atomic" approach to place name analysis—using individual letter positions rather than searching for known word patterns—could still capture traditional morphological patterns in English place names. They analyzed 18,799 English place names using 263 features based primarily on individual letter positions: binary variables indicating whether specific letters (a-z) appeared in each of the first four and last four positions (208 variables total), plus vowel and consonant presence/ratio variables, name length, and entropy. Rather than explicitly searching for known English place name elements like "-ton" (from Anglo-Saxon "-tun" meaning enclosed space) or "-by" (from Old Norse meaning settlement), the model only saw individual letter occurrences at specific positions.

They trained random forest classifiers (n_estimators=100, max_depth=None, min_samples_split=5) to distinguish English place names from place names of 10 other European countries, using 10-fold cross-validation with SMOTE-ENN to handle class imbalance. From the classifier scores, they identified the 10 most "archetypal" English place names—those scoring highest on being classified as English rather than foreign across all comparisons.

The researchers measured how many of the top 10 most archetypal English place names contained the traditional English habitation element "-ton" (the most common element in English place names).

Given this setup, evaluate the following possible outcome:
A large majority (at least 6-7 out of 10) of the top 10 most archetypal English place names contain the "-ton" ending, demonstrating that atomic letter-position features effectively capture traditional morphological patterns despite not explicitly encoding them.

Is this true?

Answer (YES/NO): YES